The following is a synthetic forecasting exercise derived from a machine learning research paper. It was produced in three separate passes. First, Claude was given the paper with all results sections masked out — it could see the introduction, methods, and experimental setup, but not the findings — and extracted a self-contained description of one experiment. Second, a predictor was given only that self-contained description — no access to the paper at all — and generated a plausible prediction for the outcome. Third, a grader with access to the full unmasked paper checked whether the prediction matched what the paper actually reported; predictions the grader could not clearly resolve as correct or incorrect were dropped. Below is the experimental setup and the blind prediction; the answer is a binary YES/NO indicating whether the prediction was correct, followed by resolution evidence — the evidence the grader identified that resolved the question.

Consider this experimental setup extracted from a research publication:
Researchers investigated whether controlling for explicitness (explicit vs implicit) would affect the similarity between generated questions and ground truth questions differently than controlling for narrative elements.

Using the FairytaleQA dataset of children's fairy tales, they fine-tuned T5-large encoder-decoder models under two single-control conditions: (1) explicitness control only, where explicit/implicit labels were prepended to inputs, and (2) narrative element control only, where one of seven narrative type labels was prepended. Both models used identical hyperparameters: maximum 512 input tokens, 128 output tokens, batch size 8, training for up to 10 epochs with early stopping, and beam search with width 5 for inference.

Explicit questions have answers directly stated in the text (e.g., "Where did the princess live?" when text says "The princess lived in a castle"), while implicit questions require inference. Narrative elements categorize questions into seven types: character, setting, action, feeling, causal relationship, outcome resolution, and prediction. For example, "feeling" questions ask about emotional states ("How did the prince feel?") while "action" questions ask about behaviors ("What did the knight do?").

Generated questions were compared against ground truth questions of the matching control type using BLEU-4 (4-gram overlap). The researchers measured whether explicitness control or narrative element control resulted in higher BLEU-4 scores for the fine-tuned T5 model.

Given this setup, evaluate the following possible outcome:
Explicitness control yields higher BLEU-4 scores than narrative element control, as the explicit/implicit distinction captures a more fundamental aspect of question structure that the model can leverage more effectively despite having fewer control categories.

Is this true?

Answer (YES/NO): NO